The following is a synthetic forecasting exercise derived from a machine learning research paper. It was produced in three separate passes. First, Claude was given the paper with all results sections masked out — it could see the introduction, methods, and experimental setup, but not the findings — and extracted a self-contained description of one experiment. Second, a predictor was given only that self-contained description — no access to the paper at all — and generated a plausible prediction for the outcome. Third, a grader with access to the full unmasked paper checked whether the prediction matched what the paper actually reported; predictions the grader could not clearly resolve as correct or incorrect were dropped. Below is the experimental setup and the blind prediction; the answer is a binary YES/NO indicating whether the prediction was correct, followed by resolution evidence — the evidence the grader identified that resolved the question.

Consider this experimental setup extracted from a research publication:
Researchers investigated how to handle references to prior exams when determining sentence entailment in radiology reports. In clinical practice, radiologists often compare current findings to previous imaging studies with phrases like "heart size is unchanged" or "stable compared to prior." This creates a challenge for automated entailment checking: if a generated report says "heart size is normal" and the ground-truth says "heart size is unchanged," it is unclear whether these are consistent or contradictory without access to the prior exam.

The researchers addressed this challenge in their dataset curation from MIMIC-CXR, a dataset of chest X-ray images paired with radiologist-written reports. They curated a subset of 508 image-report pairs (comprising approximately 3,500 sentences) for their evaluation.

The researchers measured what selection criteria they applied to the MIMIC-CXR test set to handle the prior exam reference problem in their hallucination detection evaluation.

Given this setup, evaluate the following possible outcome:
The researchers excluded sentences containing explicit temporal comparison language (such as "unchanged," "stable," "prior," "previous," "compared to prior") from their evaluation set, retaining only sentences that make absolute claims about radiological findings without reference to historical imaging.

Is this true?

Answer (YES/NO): NO